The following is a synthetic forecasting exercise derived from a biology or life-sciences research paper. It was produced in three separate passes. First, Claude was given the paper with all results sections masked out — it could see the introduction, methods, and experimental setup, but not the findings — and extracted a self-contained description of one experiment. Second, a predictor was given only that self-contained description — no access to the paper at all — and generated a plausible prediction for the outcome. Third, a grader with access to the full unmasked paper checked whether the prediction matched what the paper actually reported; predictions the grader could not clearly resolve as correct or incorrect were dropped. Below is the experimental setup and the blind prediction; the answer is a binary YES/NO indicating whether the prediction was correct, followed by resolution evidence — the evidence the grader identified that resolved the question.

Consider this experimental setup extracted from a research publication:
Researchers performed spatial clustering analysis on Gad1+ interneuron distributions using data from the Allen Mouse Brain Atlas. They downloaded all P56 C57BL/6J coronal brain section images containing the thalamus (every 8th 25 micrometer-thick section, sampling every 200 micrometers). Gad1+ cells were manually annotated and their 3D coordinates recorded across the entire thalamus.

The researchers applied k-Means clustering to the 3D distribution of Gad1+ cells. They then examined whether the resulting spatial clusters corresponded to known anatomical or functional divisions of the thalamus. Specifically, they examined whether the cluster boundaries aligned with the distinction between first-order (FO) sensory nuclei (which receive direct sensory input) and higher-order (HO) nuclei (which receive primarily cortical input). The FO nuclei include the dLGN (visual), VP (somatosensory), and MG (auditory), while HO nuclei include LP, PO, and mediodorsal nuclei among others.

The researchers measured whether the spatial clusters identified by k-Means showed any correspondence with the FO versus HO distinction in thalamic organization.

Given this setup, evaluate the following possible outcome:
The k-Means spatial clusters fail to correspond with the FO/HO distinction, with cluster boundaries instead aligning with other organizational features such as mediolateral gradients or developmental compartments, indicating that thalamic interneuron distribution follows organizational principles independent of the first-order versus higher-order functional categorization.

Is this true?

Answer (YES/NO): YES